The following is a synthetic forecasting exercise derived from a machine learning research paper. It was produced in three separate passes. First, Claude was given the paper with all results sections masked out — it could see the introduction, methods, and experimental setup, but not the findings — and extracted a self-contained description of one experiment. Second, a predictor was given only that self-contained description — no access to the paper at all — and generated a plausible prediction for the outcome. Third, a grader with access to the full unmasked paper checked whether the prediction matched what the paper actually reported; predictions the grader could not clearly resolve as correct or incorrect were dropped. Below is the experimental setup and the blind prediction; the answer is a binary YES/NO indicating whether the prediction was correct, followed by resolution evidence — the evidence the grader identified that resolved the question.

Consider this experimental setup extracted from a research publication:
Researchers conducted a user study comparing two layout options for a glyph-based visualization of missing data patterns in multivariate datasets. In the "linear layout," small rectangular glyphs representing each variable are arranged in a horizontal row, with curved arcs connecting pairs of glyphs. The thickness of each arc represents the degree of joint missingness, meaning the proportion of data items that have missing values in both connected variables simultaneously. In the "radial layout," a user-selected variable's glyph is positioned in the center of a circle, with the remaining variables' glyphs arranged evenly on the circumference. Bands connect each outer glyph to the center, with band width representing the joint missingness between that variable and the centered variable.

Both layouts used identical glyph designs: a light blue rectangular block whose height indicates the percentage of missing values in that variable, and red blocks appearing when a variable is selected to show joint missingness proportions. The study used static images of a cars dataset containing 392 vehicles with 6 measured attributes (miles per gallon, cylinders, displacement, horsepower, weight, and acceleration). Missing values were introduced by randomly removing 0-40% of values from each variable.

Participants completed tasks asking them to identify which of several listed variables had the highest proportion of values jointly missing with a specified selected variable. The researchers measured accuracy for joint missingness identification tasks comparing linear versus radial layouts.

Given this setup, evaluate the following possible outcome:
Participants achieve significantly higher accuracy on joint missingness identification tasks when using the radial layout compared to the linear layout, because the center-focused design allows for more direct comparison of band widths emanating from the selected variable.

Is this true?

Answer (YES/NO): NO